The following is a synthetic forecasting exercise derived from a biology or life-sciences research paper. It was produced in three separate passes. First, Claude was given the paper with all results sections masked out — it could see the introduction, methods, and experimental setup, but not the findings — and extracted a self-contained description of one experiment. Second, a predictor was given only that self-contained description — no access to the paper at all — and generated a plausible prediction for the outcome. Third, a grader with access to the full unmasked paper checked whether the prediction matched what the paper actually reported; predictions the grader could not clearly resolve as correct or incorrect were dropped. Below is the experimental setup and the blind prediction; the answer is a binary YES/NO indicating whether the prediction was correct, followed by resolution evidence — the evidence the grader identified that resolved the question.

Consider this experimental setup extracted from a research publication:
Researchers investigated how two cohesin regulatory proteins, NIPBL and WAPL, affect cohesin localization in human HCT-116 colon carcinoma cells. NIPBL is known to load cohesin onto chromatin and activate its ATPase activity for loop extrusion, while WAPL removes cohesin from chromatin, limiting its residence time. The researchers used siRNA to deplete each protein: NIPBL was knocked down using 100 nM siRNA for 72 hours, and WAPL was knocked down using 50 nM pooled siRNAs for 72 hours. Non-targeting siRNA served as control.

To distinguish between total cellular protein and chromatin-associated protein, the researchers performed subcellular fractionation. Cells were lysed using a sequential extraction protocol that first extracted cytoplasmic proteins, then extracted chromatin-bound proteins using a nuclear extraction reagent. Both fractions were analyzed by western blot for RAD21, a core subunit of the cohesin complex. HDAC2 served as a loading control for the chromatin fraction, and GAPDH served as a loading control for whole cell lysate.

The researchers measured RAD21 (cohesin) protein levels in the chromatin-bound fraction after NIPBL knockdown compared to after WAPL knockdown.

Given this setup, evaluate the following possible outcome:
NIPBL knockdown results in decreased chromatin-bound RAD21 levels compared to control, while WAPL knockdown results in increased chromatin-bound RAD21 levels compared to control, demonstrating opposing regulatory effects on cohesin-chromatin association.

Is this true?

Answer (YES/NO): YES